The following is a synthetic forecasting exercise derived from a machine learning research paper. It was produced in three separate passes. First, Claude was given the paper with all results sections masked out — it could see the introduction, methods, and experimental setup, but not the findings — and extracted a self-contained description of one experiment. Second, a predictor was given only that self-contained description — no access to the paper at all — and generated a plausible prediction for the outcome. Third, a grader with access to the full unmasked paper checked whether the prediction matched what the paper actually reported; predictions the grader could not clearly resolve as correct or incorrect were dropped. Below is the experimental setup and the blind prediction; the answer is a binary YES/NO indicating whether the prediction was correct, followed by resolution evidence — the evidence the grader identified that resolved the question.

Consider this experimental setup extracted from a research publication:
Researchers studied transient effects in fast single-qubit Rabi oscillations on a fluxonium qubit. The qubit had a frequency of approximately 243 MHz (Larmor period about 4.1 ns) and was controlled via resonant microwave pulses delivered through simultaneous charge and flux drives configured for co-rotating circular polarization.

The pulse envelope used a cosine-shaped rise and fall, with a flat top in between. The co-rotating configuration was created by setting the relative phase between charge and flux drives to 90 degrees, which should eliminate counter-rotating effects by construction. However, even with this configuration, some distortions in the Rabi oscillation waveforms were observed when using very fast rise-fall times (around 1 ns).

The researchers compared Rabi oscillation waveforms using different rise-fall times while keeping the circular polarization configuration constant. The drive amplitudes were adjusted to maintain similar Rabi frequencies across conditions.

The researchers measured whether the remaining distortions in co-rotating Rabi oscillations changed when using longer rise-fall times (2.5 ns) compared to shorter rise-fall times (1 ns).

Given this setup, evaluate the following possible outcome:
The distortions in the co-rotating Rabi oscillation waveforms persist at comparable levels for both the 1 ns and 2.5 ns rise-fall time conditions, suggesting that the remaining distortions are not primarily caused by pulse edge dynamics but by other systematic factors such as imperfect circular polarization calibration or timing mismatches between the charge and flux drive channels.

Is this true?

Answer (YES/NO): NO